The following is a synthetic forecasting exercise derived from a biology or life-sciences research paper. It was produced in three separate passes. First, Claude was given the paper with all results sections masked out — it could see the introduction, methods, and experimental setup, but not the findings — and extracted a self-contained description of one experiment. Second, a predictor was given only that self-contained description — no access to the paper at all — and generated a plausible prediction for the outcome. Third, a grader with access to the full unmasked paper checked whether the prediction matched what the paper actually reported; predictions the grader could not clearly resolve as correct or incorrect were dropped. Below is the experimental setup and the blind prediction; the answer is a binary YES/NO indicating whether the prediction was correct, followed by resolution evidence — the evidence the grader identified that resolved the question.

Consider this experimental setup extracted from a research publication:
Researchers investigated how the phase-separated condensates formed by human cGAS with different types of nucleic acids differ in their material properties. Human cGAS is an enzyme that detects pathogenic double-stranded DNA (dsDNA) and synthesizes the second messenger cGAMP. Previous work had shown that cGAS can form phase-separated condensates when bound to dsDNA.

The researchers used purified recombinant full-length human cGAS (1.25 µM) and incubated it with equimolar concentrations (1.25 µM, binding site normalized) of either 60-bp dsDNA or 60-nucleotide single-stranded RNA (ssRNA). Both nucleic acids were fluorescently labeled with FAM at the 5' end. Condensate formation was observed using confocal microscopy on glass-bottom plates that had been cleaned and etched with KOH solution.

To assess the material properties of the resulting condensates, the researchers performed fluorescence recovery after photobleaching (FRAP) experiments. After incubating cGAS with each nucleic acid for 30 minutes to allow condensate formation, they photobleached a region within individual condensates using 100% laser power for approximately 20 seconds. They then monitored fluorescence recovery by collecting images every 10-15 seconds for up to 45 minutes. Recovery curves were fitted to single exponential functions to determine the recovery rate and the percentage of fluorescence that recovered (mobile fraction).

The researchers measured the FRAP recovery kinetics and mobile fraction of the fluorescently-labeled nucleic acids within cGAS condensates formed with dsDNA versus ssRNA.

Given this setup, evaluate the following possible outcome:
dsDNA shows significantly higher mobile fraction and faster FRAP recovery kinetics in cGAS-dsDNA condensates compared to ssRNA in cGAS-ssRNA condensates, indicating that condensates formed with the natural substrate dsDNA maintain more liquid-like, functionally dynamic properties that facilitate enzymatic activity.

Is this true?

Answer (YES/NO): NO